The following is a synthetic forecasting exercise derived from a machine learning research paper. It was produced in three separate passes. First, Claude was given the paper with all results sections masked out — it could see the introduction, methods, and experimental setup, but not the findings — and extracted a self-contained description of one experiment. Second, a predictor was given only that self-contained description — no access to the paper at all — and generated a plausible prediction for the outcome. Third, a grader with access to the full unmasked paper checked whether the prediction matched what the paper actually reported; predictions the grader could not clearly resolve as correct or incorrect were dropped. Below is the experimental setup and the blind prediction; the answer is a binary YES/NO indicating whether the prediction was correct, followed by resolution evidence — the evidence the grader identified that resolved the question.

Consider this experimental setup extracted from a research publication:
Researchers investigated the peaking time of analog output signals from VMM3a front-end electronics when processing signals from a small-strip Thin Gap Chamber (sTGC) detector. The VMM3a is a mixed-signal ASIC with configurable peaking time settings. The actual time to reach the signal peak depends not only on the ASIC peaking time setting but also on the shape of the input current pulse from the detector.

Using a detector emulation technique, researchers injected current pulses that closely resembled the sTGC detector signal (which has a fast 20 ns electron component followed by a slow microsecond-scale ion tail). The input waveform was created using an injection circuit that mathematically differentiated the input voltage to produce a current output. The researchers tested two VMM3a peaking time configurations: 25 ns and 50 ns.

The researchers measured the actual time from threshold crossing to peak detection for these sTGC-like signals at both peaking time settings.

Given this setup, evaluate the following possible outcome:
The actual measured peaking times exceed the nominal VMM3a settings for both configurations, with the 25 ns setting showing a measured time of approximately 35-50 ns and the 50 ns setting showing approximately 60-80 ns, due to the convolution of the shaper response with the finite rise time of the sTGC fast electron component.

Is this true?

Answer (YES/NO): YES